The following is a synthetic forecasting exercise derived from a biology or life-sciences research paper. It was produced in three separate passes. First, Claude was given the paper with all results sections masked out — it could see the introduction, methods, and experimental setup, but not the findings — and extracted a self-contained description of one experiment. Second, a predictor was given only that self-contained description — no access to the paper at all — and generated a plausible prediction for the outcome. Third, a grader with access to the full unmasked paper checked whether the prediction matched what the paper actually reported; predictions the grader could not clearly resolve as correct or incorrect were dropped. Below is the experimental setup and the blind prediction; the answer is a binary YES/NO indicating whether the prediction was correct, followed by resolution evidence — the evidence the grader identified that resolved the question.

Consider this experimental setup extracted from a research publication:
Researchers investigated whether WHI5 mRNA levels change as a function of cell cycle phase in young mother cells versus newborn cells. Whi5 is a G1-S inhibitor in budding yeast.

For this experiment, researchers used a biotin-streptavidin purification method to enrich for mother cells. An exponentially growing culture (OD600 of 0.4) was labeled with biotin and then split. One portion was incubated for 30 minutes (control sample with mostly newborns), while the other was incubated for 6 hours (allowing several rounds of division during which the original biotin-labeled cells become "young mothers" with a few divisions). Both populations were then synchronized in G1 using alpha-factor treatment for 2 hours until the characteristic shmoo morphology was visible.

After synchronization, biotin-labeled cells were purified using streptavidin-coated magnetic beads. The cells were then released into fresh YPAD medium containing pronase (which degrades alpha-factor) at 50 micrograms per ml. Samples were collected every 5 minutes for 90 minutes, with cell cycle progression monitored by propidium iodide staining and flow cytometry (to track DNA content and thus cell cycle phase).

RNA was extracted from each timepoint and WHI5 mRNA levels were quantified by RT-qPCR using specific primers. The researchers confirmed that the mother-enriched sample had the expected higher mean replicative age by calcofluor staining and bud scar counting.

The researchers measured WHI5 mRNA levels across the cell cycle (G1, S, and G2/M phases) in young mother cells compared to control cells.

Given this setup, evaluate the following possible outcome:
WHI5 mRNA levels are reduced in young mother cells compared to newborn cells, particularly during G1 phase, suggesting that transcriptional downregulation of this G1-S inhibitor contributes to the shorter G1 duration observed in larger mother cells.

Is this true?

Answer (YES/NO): NO